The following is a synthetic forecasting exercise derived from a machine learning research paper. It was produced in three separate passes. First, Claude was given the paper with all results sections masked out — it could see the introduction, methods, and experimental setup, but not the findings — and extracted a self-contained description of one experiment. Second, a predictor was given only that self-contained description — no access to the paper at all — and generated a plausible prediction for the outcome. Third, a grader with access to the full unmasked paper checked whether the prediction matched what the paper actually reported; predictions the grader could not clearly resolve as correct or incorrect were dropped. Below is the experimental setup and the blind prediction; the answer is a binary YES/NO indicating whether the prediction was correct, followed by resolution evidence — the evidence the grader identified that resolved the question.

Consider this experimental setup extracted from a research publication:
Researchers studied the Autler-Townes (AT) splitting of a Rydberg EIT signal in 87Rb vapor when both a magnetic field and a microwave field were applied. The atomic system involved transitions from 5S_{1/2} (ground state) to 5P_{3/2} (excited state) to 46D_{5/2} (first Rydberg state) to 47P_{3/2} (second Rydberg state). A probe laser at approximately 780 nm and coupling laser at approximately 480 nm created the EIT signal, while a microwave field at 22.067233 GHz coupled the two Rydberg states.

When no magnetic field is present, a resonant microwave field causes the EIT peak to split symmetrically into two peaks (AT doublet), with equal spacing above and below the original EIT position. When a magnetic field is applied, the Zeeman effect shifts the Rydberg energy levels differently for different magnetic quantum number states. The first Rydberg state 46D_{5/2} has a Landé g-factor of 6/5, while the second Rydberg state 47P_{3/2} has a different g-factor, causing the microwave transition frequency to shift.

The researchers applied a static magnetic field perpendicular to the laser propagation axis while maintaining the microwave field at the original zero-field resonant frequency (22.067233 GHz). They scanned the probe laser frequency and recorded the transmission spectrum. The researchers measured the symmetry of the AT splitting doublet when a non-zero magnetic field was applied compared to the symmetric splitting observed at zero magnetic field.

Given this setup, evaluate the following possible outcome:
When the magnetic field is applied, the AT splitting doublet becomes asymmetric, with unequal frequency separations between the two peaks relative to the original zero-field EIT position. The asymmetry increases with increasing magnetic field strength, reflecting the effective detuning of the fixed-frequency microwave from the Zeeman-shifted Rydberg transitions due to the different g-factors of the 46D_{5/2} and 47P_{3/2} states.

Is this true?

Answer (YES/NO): YES